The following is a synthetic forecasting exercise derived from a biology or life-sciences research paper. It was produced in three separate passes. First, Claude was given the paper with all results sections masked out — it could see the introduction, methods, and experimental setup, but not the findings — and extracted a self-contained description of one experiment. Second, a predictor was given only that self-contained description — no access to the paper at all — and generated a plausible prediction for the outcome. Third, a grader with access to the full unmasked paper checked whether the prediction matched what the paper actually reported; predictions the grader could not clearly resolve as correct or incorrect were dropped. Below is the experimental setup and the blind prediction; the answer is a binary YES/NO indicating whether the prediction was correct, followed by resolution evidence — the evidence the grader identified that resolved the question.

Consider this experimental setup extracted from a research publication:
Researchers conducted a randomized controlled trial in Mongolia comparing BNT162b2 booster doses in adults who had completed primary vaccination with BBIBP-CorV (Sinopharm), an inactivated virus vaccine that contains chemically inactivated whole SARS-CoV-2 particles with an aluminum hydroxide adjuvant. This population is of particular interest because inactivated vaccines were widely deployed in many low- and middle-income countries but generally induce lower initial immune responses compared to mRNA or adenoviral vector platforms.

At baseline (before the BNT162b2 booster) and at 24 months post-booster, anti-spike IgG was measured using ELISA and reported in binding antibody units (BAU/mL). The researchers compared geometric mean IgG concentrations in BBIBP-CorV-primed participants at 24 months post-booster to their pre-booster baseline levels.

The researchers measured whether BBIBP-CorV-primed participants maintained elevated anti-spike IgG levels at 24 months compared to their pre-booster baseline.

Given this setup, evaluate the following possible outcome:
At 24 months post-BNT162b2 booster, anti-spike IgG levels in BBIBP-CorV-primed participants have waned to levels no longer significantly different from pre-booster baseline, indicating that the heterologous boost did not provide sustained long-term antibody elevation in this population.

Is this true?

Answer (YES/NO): YES